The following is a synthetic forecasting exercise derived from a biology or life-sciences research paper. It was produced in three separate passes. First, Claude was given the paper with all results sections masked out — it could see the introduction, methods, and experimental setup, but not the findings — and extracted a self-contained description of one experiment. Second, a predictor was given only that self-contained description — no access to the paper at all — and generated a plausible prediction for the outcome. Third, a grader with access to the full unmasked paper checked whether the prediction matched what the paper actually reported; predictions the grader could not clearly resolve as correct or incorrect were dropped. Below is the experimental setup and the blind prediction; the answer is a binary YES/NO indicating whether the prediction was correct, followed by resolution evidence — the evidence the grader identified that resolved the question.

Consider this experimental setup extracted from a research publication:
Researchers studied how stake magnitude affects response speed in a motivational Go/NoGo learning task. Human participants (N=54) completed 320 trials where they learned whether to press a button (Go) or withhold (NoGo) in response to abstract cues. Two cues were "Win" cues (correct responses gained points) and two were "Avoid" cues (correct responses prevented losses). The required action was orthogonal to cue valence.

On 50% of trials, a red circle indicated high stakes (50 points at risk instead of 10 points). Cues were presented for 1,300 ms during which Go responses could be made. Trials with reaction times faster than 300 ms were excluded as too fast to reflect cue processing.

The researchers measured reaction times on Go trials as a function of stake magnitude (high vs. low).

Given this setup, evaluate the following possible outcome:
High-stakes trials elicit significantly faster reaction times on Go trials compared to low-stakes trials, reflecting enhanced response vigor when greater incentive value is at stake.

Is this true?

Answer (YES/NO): NO